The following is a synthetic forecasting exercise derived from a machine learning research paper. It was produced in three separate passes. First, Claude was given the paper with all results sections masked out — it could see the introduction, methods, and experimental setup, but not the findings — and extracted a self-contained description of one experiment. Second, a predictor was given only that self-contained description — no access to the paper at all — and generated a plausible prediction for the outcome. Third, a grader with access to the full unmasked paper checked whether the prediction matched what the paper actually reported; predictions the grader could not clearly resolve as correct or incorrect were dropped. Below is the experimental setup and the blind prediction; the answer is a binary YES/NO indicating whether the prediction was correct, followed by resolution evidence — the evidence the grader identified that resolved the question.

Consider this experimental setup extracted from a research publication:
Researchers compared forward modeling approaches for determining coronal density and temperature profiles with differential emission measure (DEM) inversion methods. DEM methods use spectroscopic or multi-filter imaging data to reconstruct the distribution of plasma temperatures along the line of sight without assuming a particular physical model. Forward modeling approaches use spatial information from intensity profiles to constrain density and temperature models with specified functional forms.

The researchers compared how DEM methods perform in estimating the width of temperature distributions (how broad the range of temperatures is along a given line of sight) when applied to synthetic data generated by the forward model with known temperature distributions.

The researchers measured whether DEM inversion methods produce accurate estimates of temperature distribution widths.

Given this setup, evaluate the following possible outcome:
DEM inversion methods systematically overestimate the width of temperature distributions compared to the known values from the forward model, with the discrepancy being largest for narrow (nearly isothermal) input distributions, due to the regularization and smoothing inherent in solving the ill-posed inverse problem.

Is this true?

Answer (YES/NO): NO